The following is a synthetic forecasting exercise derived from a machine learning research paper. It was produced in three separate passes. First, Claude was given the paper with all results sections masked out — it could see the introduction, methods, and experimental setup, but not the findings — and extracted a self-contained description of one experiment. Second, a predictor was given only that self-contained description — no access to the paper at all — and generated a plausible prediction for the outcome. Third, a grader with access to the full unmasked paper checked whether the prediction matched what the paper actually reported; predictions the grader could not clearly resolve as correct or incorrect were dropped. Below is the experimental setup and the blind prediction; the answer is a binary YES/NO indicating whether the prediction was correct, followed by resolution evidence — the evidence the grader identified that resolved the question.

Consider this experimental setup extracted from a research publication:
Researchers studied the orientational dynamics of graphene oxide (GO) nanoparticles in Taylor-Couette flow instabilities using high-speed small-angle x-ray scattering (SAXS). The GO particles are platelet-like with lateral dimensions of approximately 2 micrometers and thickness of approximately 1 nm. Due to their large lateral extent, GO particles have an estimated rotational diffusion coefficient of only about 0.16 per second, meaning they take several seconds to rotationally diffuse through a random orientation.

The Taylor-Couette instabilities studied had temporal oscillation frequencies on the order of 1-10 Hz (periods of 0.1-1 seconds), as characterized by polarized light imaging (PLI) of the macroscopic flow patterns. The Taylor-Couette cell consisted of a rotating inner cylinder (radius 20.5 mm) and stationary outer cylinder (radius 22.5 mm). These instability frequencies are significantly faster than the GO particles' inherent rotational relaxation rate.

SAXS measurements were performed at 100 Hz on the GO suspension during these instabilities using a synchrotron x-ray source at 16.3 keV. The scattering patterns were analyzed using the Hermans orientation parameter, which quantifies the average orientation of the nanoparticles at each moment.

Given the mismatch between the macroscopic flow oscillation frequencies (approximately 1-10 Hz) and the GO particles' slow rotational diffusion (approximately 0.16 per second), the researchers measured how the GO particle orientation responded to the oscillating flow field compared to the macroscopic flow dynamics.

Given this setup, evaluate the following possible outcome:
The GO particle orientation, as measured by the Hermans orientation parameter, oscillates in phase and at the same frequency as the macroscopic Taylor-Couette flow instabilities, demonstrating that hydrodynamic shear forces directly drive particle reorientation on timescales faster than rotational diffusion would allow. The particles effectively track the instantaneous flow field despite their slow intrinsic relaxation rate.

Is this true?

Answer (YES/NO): YES